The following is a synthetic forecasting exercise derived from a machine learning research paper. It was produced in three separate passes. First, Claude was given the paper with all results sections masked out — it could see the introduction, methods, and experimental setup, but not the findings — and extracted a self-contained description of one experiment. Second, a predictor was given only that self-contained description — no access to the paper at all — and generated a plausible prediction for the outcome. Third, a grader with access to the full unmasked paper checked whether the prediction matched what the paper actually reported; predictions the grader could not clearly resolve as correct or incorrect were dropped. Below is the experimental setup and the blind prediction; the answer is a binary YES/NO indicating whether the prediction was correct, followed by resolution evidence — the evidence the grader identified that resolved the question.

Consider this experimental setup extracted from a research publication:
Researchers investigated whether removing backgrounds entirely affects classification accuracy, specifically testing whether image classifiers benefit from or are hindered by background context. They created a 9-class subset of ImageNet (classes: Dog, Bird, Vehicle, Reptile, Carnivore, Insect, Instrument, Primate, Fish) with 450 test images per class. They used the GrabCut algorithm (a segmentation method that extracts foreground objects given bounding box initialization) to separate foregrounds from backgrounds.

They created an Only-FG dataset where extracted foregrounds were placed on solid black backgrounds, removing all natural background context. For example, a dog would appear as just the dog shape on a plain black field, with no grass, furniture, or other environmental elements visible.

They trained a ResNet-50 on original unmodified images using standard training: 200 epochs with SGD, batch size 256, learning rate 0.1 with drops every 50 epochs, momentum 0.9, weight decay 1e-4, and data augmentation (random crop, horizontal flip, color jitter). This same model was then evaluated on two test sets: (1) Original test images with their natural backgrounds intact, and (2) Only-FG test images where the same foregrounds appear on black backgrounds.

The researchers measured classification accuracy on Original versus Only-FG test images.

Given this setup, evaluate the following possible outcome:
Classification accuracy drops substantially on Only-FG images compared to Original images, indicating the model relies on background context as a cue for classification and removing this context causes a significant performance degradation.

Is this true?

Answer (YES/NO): YES